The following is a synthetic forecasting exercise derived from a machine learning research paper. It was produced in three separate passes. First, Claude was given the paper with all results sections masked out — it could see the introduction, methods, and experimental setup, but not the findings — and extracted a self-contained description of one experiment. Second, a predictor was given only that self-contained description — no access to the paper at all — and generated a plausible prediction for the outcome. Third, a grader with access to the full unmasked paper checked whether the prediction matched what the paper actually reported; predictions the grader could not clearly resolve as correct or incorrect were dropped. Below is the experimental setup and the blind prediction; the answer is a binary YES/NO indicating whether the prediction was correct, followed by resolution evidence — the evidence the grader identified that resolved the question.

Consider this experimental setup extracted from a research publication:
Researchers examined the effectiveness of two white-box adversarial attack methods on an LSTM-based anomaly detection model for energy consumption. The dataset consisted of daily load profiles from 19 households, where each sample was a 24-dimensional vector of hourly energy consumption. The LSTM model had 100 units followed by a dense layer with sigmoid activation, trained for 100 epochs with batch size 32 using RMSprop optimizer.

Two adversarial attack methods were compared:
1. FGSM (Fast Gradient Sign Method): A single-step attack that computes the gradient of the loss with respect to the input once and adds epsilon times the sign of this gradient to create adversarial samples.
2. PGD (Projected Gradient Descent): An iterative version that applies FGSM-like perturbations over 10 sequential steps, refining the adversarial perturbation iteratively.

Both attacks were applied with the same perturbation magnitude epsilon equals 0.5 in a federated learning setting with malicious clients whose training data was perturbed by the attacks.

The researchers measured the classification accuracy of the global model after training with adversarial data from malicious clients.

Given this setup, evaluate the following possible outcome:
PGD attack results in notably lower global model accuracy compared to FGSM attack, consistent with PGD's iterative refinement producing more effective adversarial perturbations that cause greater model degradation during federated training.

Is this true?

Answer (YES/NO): YES